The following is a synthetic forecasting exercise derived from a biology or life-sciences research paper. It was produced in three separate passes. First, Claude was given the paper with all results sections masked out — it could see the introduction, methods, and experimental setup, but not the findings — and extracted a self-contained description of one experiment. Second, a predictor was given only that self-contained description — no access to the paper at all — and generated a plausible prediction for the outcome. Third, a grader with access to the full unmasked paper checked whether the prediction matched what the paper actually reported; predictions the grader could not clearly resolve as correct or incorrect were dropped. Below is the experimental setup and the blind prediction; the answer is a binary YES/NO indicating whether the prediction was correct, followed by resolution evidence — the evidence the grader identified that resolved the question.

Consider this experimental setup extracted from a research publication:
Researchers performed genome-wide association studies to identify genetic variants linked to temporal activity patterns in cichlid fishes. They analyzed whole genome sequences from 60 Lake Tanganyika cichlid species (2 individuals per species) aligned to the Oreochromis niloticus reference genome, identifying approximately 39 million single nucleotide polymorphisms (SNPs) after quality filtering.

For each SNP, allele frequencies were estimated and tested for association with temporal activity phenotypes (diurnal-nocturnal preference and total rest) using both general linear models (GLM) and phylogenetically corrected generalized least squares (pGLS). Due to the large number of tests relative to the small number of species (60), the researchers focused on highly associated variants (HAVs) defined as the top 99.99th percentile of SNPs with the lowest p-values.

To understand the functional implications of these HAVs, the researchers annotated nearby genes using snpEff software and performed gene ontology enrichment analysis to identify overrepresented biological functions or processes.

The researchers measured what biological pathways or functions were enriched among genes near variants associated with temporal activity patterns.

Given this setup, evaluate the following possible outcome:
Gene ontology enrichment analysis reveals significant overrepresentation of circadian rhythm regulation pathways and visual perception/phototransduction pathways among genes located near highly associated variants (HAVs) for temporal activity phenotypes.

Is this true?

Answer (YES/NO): NO